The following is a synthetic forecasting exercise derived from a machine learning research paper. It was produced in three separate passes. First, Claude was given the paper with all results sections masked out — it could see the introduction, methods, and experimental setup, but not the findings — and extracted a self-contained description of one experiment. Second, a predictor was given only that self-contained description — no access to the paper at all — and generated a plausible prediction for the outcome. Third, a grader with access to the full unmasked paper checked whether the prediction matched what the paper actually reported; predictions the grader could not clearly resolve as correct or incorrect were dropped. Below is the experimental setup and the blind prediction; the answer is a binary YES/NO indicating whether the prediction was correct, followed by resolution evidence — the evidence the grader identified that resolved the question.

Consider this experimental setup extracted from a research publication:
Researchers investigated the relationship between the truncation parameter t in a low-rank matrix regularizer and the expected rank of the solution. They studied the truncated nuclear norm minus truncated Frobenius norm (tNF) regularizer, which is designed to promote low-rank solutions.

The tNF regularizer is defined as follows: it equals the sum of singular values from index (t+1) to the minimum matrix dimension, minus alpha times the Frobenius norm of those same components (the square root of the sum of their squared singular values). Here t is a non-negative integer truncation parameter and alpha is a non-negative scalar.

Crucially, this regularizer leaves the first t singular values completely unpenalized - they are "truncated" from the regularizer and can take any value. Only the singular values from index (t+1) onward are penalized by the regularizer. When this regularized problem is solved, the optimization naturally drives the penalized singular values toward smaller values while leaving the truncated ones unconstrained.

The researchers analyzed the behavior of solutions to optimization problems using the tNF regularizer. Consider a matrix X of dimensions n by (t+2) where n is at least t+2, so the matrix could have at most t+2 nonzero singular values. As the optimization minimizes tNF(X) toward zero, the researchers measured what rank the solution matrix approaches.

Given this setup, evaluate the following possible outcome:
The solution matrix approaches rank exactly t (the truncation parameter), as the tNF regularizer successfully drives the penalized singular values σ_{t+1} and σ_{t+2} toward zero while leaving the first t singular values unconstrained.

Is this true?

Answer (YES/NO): NO